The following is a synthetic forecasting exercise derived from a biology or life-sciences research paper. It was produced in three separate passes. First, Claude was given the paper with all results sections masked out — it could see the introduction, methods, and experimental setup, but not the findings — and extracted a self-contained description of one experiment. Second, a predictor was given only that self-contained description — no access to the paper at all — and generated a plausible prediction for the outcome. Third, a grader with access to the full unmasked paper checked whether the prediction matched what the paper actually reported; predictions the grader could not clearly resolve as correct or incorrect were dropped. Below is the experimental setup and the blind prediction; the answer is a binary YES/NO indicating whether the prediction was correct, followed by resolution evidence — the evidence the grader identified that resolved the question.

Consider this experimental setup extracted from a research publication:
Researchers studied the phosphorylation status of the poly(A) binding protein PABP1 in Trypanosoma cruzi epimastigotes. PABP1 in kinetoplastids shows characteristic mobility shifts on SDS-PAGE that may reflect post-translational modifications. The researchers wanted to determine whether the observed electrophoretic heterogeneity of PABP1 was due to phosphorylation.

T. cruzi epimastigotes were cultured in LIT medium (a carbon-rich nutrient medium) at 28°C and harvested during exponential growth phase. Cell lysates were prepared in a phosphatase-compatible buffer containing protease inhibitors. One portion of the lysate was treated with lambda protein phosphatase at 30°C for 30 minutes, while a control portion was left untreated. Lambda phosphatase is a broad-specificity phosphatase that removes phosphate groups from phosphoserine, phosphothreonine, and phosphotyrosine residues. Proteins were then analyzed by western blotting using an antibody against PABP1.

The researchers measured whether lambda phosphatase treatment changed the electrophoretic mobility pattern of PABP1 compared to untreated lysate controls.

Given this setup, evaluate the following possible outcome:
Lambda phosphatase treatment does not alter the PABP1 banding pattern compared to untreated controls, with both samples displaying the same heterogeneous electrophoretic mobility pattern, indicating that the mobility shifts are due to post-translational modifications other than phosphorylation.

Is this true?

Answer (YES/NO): NO